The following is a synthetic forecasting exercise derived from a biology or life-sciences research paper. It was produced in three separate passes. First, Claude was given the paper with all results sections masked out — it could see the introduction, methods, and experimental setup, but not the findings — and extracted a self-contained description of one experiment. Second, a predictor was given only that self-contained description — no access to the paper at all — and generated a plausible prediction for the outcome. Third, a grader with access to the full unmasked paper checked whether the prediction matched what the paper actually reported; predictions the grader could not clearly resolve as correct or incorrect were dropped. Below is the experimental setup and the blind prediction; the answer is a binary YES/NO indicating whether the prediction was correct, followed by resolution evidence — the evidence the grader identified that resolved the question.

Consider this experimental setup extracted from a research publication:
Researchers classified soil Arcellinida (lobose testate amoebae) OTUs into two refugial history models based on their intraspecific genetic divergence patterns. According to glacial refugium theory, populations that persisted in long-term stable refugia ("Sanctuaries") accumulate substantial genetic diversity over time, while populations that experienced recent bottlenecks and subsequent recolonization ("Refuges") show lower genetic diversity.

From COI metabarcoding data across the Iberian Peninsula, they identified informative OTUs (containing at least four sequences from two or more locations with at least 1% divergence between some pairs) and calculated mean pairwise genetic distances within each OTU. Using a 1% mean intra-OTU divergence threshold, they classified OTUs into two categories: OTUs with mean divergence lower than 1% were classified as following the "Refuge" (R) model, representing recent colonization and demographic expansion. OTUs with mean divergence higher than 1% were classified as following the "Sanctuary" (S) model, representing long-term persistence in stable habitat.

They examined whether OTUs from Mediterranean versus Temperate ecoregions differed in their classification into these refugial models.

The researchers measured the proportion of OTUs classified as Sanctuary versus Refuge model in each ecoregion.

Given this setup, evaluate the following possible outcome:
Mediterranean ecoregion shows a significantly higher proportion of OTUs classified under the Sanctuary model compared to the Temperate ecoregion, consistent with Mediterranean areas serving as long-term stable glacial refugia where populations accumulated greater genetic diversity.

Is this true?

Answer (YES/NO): YES